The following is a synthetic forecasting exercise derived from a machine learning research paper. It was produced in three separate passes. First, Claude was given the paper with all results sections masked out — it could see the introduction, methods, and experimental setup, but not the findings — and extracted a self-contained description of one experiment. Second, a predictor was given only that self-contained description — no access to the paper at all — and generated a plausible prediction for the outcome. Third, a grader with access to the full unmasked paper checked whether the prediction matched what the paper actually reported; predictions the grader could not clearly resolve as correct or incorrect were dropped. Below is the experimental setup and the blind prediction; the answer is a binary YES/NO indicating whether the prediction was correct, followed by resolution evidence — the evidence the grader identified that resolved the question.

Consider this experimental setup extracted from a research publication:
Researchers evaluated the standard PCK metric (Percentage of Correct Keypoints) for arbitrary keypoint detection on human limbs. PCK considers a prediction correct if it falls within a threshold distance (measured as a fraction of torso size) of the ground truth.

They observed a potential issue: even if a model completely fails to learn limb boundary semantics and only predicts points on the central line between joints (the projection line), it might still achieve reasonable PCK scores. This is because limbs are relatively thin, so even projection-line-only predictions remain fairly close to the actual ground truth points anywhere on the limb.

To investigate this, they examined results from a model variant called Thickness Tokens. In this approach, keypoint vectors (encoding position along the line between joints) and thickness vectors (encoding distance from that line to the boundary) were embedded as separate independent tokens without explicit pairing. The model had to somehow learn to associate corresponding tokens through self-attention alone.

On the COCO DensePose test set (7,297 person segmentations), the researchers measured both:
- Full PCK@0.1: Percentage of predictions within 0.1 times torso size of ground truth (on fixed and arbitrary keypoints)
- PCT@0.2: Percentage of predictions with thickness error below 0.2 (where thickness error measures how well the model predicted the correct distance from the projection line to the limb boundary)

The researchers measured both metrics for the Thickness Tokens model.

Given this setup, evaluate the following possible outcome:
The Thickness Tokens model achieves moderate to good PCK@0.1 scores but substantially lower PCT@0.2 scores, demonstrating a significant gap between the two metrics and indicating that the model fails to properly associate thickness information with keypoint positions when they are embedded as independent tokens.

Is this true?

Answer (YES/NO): YES